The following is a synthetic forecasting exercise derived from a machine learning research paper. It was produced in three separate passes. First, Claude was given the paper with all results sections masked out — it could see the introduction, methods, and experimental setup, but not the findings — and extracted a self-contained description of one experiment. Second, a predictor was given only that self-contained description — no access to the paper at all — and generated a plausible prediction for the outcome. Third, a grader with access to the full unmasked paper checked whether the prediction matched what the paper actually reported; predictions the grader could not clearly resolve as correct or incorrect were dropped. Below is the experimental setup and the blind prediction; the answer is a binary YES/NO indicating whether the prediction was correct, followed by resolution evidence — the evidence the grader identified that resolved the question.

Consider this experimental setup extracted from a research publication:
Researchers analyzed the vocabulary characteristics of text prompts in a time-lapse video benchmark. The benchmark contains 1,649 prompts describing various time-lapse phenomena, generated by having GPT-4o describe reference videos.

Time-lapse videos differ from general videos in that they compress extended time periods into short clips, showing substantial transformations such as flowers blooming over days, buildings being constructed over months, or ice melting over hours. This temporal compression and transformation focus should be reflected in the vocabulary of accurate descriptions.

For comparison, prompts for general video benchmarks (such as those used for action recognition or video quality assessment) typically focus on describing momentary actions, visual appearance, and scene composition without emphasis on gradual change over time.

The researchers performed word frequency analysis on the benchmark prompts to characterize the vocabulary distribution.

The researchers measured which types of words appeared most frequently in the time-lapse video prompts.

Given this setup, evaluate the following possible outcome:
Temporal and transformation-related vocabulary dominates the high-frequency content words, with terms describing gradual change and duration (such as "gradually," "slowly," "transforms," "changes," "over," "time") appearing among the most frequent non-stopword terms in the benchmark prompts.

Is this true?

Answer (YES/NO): YES